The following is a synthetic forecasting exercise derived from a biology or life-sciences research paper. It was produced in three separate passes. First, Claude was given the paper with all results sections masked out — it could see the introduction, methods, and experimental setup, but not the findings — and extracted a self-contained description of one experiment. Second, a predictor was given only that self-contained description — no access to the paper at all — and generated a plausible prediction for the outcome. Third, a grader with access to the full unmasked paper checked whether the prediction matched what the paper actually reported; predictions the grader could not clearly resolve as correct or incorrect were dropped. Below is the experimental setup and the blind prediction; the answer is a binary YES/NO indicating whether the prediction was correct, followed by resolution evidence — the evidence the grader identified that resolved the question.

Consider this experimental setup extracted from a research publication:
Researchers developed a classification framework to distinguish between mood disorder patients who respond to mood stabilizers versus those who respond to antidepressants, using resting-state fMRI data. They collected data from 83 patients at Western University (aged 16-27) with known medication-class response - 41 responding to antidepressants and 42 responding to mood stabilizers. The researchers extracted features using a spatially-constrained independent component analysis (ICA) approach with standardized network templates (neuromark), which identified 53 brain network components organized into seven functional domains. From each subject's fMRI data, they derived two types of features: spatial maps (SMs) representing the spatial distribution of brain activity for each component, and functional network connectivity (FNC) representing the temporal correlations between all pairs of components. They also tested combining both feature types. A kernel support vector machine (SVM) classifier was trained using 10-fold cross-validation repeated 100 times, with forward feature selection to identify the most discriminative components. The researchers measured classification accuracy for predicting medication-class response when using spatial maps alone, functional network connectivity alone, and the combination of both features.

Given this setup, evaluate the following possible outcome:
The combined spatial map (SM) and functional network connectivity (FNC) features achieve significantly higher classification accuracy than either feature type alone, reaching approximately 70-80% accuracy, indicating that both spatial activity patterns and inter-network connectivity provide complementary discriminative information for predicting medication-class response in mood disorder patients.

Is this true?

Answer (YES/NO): NO